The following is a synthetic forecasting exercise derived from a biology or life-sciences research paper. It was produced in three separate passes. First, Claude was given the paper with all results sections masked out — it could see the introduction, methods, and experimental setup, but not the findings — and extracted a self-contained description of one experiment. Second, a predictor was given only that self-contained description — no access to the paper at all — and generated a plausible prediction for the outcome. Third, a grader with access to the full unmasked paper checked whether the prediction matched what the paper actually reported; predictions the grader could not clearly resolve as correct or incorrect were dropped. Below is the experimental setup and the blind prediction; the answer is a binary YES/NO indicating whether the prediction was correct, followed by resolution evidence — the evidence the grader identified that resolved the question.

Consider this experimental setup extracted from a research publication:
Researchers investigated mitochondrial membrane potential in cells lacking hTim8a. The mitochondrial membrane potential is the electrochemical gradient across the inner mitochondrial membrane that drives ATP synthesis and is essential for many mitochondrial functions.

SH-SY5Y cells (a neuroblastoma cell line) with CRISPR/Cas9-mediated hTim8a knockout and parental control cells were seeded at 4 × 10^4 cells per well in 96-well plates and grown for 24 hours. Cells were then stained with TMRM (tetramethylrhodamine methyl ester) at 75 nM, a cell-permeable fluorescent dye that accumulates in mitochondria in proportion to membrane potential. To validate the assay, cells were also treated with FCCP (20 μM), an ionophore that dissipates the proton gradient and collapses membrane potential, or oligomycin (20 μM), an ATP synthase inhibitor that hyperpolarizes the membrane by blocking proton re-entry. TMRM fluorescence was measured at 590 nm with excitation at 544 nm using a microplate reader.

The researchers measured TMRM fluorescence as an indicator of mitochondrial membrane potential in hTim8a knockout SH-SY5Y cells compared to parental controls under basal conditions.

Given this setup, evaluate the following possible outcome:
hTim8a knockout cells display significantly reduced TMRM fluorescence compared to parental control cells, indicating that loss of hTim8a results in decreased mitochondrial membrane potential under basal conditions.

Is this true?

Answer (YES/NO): YES